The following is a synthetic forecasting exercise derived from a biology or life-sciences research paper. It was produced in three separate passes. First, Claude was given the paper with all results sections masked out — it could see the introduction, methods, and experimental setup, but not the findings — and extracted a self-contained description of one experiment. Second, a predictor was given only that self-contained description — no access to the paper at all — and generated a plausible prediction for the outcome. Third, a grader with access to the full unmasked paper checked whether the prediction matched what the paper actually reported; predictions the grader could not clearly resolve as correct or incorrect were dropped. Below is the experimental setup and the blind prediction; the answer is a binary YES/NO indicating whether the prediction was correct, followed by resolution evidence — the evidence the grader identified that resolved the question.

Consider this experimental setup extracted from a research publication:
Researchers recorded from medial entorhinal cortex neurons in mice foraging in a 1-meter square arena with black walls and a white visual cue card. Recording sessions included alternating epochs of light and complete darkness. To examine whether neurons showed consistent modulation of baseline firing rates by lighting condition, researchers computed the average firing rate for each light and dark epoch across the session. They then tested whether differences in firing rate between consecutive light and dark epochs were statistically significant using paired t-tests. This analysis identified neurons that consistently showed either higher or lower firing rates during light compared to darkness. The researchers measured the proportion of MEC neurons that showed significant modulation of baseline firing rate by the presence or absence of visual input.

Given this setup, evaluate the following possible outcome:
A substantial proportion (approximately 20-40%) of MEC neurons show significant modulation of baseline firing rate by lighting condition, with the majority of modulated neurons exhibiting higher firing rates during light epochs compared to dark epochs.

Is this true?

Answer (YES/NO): NO